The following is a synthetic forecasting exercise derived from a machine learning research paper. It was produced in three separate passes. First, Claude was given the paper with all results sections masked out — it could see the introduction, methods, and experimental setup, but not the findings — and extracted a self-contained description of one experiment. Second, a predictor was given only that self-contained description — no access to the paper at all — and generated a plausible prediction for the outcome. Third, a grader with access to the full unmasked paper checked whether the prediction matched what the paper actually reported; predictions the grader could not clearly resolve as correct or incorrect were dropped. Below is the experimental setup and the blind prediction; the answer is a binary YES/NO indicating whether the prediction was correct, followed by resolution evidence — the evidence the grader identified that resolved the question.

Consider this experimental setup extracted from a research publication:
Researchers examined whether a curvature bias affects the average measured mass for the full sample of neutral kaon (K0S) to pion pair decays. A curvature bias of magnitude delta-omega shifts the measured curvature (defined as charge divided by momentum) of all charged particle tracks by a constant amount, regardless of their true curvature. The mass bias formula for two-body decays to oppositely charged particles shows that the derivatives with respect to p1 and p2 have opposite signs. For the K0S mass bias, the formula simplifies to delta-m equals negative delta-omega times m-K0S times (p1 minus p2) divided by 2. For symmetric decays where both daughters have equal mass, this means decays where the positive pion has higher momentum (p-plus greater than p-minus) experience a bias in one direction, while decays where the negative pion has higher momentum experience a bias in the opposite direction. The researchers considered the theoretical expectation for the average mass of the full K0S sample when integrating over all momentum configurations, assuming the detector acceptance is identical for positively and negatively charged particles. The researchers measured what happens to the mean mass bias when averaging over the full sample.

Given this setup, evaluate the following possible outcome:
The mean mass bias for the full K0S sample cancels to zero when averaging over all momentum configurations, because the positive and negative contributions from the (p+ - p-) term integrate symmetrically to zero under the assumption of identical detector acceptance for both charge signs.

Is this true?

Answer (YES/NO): YES